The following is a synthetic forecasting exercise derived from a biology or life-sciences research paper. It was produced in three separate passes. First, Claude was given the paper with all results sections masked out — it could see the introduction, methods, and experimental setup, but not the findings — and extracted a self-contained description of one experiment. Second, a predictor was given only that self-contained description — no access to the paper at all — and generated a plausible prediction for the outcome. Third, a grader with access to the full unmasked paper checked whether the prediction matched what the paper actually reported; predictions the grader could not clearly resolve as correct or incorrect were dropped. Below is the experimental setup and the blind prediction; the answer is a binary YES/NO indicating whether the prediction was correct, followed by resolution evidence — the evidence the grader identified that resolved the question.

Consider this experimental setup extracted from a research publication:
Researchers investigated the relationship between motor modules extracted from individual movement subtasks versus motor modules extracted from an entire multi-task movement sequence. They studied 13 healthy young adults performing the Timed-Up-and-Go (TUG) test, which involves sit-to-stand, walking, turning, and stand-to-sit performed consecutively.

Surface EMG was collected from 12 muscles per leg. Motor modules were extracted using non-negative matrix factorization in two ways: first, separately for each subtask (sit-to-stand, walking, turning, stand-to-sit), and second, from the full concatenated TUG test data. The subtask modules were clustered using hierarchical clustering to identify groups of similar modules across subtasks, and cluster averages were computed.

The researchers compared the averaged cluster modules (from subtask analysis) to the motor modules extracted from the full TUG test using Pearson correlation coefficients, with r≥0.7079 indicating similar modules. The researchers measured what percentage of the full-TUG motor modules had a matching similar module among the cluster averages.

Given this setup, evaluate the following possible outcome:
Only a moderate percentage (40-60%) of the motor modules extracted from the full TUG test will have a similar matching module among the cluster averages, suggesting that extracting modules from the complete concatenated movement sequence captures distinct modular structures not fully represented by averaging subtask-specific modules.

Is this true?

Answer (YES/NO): NO